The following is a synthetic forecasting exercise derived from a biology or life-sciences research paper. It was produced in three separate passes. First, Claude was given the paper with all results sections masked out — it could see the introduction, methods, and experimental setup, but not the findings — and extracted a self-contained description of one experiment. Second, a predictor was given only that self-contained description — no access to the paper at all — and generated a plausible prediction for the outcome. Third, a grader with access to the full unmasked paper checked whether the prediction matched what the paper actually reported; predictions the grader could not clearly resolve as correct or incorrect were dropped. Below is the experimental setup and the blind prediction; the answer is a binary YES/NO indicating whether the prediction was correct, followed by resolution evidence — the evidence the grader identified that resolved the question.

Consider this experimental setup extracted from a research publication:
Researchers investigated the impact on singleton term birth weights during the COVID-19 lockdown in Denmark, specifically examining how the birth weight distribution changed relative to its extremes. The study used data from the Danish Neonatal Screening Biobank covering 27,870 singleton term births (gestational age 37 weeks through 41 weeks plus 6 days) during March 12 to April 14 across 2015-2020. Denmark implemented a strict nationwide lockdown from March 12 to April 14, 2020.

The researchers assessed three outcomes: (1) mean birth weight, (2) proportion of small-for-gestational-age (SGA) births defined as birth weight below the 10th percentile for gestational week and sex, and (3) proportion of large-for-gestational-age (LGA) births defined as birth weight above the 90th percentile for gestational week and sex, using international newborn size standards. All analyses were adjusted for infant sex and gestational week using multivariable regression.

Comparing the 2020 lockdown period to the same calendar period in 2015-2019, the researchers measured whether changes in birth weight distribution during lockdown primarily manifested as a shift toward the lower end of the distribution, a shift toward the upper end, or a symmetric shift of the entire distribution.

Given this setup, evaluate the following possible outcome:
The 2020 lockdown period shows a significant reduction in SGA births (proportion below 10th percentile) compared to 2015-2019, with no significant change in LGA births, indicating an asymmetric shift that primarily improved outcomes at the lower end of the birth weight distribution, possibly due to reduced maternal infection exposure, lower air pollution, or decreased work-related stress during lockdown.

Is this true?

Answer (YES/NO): NO